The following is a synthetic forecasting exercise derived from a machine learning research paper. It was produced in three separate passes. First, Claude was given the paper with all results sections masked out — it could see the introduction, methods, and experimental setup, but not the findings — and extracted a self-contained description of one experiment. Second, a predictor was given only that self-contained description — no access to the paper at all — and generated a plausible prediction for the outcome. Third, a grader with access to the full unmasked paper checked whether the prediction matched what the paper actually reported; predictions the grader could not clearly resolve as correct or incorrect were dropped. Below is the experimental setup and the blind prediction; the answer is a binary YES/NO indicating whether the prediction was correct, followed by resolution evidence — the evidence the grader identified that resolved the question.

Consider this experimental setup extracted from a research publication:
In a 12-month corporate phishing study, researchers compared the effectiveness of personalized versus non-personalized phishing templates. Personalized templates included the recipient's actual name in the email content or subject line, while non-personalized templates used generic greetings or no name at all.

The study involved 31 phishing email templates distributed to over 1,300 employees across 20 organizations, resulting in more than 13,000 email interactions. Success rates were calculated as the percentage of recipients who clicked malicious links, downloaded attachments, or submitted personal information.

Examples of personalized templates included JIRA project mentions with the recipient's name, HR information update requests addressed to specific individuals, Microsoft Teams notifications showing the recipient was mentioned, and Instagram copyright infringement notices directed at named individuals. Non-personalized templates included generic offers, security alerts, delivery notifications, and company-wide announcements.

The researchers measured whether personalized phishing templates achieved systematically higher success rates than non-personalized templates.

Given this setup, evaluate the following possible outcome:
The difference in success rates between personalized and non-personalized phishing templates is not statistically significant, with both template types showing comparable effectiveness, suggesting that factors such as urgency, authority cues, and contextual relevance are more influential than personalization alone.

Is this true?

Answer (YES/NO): NO